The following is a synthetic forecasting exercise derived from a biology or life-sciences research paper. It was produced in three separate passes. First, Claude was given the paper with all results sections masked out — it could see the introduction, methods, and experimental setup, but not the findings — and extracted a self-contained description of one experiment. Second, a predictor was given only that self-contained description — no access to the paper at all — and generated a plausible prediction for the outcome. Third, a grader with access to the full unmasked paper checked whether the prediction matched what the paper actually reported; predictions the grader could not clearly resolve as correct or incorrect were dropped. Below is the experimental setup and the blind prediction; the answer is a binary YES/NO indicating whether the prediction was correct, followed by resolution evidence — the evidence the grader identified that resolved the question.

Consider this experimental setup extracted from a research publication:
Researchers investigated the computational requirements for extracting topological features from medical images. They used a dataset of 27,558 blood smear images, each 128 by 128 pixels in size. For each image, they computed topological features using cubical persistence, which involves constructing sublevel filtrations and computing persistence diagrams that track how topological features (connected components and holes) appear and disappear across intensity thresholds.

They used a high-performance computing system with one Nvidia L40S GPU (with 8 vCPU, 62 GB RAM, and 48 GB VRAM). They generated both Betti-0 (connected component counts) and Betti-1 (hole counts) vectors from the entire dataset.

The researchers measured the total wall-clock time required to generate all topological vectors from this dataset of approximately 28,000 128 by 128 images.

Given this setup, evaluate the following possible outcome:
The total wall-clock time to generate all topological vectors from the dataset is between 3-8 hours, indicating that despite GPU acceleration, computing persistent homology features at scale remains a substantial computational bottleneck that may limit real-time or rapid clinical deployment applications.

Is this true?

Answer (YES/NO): NO